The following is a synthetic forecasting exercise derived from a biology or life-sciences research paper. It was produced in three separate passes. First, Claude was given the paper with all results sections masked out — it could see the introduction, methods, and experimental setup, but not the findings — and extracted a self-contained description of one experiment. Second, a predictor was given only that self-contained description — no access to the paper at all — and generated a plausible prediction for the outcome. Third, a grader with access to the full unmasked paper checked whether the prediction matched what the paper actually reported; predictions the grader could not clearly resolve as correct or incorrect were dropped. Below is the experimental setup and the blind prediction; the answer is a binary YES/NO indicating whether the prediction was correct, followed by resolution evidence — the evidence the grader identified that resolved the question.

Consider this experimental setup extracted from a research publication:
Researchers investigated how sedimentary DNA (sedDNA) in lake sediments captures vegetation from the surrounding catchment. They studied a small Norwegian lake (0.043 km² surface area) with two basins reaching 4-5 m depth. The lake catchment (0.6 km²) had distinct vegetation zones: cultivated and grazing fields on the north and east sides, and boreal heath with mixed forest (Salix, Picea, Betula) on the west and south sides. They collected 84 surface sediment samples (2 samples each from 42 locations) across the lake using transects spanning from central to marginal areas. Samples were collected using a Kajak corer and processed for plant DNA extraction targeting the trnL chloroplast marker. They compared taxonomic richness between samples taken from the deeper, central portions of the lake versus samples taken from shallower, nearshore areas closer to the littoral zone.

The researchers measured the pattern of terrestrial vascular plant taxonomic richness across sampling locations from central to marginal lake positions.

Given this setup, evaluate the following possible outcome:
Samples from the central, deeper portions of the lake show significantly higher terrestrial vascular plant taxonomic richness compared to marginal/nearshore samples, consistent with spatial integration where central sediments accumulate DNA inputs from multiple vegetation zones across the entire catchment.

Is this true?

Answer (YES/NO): YES